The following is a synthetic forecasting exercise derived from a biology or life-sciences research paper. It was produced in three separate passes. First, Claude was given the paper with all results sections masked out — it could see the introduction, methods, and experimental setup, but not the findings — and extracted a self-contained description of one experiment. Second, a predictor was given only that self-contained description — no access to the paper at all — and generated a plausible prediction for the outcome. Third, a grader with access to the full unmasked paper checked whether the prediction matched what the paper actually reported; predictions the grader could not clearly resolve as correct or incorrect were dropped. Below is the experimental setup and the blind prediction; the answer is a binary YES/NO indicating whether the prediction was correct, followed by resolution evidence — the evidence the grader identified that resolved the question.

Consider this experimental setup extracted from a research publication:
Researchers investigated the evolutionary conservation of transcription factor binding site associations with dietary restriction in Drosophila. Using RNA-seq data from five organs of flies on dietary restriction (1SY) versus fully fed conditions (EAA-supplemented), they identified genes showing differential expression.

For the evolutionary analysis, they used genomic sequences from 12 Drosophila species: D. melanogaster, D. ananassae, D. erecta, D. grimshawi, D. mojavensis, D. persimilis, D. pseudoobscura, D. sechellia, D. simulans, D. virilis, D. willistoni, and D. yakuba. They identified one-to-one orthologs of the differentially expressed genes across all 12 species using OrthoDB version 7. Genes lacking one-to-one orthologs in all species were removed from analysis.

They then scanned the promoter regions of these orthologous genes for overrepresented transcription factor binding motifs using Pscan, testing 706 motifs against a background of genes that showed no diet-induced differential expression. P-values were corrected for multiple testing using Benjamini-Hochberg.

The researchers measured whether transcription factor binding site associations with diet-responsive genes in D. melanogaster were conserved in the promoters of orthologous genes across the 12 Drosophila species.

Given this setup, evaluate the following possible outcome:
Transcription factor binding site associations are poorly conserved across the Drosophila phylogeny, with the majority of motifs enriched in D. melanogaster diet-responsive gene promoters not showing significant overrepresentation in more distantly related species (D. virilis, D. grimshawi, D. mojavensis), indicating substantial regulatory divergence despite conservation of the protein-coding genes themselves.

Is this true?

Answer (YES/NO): NO